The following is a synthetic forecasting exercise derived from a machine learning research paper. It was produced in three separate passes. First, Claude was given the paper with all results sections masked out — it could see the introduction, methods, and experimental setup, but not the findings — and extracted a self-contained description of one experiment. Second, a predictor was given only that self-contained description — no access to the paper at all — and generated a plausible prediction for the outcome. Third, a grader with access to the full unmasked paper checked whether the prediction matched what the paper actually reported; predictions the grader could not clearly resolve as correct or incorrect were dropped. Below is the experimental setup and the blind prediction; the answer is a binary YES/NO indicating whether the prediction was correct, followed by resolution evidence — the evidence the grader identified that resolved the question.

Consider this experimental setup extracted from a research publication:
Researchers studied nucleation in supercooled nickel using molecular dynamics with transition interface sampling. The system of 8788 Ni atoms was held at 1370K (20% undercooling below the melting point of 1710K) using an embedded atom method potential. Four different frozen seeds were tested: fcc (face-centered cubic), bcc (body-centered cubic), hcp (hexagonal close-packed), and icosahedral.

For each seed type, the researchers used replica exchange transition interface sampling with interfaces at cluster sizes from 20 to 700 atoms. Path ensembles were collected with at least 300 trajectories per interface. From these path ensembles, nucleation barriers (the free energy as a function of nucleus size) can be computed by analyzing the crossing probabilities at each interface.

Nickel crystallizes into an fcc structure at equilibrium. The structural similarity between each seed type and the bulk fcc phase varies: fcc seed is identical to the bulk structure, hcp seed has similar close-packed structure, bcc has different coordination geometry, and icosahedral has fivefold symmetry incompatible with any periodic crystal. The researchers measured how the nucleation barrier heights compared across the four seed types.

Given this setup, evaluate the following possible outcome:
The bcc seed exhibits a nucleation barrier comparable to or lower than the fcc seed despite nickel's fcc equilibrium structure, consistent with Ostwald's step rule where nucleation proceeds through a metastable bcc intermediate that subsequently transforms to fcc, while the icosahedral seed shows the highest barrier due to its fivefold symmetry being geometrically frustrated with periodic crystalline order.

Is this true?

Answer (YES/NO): NO